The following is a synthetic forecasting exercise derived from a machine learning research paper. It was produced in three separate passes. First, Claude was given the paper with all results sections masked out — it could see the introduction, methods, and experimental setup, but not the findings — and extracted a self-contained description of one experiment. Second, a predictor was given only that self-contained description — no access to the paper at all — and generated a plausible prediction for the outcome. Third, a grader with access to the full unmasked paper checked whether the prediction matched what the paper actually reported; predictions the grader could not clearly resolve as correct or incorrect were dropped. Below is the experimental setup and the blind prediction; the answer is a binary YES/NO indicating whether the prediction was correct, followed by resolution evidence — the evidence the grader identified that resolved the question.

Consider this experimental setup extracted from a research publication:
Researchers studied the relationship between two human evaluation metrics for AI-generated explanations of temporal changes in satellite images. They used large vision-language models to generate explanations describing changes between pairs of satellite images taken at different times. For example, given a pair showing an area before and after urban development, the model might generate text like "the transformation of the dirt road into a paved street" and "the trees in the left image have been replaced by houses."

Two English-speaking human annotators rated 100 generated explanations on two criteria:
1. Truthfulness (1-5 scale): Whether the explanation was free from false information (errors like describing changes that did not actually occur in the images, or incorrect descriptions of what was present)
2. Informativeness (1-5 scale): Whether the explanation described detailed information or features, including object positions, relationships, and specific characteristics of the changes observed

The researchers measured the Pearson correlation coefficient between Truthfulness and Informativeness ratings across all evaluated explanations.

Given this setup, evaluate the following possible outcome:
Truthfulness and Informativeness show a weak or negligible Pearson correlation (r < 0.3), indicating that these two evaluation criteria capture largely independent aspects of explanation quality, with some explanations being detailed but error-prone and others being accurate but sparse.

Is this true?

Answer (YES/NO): NO